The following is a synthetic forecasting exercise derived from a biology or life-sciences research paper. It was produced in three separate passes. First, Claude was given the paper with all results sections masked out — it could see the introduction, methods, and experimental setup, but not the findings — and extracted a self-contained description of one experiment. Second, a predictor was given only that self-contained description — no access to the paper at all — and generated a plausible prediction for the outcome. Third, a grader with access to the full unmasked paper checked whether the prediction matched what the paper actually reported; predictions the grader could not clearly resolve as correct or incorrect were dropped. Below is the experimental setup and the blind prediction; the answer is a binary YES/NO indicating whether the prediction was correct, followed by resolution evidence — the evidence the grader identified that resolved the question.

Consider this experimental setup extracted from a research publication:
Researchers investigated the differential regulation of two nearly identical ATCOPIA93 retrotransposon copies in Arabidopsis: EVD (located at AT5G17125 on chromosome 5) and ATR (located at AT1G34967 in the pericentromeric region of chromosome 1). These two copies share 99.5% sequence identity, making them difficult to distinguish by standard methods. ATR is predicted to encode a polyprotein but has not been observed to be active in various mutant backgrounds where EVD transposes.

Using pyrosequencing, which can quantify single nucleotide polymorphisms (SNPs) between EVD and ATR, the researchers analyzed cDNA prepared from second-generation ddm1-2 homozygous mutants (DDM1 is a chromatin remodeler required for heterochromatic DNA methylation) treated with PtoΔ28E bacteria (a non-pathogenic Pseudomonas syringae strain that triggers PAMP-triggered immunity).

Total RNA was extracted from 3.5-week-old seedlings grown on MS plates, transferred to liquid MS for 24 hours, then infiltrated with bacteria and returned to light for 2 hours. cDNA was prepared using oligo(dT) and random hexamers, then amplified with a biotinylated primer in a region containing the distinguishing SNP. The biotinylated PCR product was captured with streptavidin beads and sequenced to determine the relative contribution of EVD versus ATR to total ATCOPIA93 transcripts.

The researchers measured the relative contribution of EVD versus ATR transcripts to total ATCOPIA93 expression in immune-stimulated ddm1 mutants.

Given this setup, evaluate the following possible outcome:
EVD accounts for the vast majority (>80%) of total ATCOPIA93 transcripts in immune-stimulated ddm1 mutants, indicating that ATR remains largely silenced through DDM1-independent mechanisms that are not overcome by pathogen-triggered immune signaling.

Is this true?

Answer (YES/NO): NO